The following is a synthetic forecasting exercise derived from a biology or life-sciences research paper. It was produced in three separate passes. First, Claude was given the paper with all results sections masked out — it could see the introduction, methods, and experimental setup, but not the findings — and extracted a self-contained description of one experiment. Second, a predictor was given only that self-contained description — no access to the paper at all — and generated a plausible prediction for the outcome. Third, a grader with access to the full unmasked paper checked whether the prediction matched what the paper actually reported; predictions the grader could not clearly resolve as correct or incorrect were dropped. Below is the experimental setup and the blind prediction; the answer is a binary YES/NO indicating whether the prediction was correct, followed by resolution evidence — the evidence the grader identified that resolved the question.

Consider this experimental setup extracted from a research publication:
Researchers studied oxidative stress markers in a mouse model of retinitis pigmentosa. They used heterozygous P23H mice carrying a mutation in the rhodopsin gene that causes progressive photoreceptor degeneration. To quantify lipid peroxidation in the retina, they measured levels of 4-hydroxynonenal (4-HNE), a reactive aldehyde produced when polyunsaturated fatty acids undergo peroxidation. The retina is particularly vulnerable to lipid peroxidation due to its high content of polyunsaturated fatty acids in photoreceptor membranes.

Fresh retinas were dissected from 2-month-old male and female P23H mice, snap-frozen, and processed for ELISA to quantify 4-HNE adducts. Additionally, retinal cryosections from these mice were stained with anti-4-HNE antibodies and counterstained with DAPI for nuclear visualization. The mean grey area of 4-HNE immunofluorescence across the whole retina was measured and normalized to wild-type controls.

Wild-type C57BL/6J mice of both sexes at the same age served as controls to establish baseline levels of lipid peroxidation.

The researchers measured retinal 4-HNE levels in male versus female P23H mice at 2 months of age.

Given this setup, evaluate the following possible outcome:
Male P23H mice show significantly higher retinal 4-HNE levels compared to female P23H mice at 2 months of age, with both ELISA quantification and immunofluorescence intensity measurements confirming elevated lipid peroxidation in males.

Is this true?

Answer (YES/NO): NO